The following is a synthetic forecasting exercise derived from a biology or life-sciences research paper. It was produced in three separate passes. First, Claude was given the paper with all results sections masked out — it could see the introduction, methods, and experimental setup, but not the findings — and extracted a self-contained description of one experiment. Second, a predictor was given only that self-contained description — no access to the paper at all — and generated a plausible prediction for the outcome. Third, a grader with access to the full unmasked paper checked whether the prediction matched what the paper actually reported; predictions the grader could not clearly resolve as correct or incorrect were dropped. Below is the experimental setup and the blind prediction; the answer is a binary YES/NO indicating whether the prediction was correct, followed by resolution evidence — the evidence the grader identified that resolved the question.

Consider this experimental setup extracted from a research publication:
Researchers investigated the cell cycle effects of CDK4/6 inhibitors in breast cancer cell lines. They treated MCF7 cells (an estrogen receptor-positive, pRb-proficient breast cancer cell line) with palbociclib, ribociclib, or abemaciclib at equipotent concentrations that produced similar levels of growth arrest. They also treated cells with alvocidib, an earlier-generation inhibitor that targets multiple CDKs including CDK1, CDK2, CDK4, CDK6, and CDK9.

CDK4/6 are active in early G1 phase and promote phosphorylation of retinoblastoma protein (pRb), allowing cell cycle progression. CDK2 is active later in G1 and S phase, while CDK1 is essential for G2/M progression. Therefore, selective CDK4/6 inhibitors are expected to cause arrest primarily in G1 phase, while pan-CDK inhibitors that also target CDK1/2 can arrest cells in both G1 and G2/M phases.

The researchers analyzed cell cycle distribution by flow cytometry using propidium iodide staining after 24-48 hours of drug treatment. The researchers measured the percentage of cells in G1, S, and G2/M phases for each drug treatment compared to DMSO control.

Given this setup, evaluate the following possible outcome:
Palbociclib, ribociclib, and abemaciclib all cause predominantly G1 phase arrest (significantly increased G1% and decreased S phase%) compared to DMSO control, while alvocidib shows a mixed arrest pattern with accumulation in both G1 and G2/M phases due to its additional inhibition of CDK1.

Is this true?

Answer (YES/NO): NO